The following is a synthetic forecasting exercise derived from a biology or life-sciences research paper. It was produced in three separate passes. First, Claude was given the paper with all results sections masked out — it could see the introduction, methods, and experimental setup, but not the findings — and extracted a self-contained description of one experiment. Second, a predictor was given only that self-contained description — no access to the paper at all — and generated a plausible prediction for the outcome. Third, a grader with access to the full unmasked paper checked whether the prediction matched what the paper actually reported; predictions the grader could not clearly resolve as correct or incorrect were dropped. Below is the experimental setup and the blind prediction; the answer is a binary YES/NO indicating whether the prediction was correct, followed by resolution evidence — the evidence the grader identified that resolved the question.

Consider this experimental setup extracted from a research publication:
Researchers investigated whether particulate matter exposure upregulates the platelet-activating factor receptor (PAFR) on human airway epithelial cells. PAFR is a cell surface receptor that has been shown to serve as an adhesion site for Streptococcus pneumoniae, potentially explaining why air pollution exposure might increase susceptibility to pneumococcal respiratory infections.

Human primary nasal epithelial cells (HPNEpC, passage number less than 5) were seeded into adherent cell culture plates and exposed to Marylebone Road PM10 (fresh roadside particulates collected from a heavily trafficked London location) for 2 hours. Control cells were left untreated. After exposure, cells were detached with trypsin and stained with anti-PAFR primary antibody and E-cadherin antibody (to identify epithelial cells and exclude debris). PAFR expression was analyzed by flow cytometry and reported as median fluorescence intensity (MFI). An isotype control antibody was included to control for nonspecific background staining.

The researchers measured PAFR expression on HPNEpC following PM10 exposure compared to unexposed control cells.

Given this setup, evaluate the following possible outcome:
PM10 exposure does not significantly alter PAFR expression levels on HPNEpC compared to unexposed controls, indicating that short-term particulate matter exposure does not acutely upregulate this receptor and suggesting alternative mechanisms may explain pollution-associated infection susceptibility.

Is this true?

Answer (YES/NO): NO